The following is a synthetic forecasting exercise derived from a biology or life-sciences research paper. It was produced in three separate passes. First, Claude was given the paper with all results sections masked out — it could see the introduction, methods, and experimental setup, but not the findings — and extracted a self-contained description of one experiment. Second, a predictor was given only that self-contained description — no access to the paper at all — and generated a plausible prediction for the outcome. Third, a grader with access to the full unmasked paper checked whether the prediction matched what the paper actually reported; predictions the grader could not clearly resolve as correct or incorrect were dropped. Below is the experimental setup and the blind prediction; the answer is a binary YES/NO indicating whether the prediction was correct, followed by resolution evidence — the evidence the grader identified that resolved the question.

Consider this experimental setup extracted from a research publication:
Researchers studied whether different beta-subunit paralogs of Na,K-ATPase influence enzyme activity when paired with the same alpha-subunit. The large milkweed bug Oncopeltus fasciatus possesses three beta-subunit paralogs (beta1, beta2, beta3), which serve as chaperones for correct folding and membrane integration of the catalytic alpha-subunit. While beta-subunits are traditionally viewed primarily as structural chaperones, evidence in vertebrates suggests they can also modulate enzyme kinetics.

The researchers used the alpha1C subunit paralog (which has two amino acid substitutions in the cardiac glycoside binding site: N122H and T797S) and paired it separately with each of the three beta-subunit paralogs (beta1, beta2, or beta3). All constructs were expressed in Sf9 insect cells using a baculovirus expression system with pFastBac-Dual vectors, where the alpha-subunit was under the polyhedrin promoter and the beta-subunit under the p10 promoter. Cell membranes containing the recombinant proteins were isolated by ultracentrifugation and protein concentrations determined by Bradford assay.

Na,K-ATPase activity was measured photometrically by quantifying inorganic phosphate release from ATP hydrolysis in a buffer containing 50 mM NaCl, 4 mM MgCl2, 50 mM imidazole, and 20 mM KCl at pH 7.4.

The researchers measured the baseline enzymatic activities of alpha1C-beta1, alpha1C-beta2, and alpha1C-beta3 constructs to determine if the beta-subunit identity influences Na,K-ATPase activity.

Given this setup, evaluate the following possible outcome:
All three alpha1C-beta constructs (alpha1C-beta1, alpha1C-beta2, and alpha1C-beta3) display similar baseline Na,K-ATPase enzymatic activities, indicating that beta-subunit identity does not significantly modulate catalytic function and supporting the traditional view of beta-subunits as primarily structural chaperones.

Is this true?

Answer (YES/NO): NO